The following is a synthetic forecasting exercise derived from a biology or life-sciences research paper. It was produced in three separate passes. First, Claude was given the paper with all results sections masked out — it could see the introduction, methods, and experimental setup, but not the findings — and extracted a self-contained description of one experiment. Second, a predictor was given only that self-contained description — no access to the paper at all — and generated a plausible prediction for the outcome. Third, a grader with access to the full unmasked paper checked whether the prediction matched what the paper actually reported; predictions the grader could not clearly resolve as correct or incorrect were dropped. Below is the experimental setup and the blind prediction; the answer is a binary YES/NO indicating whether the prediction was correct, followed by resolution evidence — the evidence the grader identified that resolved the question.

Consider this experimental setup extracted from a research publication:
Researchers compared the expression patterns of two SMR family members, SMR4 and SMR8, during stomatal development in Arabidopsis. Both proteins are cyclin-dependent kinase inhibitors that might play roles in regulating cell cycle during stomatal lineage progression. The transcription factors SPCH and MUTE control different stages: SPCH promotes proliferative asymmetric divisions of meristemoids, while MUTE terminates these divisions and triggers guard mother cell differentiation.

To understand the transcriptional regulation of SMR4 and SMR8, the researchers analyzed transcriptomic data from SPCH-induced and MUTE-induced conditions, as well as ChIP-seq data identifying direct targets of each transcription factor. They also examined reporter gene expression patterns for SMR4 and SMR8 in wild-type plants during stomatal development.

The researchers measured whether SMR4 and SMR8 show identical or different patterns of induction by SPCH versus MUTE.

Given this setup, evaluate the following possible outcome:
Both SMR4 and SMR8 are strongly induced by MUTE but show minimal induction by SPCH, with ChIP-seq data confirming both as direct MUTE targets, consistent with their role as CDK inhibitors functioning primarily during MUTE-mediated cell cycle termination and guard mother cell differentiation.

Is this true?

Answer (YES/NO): NO